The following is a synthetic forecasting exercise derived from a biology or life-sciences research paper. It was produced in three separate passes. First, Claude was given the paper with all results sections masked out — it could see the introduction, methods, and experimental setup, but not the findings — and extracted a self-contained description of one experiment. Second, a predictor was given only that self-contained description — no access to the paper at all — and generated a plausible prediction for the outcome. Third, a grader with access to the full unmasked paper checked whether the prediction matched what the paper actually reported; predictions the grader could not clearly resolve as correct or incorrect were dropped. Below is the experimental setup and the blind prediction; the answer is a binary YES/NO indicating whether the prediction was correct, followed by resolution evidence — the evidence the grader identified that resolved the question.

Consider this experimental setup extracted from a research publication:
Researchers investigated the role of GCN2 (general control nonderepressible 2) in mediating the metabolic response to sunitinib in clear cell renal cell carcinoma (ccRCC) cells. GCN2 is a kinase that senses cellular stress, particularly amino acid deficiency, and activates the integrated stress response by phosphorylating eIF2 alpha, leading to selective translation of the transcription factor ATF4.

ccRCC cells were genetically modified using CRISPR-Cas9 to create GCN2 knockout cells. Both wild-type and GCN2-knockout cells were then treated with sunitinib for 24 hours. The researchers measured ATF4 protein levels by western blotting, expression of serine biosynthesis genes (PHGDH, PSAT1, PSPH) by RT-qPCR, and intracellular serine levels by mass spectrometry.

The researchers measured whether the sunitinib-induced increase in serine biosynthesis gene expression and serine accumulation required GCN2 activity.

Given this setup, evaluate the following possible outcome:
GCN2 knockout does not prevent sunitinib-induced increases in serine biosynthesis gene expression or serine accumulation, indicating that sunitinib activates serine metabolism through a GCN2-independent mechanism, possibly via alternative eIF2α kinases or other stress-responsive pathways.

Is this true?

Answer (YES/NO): NO